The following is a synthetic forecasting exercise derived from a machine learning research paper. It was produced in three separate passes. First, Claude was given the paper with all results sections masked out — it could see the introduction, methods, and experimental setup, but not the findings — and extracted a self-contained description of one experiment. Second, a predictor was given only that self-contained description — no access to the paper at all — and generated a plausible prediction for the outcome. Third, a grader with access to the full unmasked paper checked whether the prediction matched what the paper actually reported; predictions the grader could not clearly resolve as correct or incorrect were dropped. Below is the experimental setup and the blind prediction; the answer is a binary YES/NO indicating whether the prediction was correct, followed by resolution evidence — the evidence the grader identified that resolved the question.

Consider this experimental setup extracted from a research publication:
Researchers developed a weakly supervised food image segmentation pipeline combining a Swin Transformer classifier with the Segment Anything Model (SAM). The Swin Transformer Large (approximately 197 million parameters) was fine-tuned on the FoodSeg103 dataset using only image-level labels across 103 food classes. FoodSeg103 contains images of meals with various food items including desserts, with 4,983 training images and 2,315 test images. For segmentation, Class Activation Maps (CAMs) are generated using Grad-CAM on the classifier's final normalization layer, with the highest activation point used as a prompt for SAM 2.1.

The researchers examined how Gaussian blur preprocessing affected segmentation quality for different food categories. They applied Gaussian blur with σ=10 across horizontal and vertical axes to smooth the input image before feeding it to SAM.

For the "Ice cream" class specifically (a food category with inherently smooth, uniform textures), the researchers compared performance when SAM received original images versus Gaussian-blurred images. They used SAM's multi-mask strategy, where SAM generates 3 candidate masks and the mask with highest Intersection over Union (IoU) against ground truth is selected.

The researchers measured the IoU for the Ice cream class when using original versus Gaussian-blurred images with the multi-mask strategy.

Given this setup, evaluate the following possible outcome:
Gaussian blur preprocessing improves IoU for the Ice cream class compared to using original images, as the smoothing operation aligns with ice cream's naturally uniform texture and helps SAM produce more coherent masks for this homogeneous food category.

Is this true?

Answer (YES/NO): NO